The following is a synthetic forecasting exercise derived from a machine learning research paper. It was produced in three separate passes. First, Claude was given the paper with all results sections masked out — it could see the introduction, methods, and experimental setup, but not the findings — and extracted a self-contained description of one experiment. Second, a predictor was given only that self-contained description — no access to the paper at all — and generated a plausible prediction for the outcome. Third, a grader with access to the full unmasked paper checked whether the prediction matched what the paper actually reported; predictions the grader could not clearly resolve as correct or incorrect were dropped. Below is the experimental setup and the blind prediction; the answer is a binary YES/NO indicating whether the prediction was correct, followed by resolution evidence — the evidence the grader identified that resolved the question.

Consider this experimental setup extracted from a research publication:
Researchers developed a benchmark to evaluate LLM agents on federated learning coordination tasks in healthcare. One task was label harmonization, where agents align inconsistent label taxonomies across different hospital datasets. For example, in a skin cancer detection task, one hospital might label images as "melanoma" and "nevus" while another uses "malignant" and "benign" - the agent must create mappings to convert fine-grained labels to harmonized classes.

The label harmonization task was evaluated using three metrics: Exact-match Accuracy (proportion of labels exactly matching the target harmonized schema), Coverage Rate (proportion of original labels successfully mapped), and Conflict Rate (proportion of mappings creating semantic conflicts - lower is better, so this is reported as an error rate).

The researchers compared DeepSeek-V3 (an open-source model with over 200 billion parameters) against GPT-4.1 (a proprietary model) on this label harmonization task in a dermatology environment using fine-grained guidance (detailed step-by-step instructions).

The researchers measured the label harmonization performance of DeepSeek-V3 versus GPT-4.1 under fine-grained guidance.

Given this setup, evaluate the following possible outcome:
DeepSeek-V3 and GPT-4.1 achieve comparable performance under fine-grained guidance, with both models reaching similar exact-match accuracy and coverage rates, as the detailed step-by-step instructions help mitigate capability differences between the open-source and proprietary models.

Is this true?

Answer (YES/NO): NO